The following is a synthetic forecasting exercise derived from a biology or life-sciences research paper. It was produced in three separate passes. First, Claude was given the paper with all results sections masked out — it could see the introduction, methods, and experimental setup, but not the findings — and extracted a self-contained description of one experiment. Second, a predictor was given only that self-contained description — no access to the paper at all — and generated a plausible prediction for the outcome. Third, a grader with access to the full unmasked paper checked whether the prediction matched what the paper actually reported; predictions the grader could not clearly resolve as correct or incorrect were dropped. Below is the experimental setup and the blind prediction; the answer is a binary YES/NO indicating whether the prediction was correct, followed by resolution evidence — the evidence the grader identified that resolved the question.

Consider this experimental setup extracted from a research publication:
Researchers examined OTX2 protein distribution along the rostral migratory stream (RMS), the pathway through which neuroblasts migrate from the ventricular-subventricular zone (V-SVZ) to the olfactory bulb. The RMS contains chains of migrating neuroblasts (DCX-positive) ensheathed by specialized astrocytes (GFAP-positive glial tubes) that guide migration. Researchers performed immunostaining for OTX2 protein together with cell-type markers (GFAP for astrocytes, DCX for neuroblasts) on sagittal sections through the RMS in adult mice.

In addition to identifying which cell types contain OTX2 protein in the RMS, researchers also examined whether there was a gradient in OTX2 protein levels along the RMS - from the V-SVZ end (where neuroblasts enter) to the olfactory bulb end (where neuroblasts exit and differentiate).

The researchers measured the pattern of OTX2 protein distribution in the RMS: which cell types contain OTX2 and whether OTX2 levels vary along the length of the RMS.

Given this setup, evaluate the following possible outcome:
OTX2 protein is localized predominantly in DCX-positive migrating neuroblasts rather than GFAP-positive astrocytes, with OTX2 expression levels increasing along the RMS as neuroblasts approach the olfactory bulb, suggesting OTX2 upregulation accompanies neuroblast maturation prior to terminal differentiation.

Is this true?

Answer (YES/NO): NO